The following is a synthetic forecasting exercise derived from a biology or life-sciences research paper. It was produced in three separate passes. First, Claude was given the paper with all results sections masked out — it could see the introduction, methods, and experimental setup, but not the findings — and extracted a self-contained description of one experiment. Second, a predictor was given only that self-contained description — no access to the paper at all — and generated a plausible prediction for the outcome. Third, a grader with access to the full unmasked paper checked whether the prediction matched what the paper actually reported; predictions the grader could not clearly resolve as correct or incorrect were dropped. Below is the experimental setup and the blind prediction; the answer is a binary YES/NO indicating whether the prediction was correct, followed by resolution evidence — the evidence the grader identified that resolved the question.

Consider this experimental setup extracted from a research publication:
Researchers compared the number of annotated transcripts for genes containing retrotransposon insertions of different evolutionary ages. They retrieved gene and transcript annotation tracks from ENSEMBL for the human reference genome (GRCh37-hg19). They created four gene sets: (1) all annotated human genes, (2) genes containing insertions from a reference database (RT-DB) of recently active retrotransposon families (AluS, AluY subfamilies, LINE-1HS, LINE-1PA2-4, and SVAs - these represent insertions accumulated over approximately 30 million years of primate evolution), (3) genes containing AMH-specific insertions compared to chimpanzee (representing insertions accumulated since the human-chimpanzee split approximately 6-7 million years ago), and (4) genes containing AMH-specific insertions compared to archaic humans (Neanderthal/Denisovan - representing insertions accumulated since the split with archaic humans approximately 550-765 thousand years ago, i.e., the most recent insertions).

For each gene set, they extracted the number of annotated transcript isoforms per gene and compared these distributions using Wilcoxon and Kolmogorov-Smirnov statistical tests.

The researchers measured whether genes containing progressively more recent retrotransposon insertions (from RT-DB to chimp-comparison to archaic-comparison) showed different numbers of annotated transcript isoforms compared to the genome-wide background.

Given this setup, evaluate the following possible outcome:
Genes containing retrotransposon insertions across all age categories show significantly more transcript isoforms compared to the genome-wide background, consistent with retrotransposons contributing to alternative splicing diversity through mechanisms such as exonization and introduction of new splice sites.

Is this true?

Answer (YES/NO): YES